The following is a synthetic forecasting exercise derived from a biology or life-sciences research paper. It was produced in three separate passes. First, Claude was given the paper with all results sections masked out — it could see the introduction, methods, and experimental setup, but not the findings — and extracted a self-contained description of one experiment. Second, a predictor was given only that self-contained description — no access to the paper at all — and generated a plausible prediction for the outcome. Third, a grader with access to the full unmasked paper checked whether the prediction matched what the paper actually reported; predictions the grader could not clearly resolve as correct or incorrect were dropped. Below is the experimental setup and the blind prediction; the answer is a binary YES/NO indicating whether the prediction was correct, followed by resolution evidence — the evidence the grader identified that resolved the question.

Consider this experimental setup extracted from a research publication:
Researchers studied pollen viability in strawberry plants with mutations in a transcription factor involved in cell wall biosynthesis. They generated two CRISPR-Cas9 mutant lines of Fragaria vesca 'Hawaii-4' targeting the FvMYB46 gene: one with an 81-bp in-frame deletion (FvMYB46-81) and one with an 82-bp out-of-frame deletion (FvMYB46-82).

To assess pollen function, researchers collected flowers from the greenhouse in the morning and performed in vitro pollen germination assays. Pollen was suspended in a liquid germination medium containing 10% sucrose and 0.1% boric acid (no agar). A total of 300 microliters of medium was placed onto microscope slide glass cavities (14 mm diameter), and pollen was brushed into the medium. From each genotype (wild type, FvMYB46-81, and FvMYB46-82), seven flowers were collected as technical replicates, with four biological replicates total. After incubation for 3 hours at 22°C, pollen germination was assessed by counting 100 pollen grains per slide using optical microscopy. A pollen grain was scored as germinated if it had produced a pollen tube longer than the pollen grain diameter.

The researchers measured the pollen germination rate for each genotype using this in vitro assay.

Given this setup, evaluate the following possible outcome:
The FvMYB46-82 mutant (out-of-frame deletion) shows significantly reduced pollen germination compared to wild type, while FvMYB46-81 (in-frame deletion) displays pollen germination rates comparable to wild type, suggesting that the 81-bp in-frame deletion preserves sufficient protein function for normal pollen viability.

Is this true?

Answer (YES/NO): NO